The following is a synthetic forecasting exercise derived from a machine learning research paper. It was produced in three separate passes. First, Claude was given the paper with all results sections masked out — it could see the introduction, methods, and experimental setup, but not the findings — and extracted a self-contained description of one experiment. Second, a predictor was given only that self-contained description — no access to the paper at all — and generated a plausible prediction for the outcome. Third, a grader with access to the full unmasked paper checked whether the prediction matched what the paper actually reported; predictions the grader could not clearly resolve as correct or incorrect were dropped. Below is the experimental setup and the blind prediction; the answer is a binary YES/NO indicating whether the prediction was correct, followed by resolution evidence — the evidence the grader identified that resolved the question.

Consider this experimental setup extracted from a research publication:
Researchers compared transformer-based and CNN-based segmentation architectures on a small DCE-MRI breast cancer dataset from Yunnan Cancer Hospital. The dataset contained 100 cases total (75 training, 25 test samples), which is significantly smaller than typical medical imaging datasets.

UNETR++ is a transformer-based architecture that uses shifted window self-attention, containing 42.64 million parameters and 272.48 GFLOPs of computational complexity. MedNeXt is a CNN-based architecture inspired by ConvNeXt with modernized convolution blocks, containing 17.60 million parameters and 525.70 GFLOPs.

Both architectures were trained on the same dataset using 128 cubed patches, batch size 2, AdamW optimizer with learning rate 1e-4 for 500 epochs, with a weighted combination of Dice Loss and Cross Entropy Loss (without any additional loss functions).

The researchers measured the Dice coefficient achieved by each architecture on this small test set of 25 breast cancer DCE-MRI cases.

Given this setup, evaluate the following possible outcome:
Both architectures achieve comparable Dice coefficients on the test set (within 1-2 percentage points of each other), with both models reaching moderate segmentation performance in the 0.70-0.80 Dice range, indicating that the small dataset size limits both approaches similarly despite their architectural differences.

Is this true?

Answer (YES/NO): YES